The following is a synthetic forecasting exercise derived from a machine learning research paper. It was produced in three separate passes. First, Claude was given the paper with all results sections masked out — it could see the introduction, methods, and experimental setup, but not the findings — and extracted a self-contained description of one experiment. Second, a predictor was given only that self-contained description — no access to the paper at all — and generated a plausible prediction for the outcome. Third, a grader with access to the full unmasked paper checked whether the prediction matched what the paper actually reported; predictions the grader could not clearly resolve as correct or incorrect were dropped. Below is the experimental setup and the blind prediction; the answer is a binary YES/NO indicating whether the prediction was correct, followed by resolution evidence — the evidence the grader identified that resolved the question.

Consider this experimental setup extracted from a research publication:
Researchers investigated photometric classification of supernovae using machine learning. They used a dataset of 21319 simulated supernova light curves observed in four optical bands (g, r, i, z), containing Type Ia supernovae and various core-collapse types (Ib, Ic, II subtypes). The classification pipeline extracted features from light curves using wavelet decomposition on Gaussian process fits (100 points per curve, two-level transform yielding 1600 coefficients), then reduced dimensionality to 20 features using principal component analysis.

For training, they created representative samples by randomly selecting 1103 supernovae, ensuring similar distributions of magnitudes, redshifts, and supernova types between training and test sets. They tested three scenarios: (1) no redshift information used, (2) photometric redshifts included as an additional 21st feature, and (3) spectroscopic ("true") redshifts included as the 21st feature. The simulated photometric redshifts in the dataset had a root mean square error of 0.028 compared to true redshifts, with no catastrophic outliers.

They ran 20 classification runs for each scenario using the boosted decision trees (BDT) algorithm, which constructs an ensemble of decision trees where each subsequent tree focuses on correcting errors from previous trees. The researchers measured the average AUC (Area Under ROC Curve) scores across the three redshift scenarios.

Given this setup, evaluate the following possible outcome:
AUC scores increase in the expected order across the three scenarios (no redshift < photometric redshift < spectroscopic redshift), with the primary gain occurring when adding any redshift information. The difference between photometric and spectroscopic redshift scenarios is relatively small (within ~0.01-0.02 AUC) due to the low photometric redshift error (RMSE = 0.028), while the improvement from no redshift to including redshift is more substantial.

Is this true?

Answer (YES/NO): YES